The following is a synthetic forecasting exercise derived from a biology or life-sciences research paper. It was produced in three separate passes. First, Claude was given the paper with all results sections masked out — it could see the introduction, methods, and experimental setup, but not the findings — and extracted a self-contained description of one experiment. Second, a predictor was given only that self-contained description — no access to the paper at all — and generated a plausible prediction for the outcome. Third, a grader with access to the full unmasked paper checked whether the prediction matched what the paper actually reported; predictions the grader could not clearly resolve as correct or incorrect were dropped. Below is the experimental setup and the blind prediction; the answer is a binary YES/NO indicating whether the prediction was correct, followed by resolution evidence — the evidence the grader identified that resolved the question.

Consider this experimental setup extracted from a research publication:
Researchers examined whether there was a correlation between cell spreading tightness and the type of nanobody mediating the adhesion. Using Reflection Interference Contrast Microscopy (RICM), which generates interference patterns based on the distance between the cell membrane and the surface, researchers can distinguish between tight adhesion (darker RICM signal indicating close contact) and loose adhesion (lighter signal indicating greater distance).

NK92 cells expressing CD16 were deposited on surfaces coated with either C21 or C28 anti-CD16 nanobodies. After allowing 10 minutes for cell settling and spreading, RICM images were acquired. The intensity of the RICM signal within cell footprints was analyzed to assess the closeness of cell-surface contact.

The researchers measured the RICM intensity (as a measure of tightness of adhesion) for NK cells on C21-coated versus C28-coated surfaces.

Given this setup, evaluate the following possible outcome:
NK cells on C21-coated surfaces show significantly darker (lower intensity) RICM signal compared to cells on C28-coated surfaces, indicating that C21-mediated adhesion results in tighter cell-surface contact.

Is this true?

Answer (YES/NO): YES